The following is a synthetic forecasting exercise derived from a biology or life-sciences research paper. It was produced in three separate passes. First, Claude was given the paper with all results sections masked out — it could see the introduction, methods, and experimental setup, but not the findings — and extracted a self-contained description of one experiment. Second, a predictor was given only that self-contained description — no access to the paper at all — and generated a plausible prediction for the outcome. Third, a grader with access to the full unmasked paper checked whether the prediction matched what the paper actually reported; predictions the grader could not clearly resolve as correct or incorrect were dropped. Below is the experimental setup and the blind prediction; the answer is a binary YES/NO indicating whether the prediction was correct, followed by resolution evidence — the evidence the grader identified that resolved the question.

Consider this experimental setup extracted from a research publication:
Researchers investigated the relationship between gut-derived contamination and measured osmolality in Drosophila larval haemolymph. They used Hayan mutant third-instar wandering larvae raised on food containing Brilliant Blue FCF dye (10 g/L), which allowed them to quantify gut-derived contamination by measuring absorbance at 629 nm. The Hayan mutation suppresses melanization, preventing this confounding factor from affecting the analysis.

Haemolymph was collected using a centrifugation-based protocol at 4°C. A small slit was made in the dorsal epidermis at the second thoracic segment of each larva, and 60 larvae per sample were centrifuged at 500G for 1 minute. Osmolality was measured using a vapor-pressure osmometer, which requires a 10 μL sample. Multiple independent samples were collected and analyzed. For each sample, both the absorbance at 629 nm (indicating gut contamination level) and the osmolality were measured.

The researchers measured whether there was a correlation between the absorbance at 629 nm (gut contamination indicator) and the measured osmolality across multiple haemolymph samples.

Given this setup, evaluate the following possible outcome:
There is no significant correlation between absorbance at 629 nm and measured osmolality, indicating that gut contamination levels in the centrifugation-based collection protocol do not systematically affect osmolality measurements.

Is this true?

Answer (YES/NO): NO